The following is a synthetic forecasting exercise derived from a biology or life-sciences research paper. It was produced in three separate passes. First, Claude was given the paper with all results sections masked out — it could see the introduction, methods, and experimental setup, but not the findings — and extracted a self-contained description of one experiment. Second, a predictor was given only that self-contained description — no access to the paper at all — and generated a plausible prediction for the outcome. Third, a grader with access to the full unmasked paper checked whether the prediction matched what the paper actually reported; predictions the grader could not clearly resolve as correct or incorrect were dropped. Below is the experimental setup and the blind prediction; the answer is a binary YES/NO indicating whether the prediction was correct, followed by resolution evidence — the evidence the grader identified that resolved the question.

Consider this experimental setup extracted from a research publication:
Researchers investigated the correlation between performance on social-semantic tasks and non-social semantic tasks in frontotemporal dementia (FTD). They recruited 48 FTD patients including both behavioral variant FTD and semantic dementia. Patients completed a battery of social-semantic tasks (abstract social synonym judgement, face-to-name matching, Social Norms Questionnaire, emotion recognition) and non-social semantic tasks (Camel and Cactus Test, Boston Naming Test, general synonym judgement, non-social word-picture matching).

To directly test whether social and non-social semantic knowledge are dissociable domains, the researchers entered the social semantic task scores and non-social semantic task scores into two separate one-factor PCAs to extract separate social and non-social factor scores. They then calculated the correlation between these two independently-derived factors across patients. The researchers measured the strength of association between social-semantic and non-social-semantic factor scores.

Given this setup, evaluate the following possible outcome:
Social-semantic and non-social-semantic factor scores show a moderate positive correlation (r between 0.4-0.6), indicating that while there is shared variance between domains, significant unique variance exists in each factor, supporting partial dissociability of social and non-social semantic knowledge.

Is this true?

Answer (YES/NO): NO